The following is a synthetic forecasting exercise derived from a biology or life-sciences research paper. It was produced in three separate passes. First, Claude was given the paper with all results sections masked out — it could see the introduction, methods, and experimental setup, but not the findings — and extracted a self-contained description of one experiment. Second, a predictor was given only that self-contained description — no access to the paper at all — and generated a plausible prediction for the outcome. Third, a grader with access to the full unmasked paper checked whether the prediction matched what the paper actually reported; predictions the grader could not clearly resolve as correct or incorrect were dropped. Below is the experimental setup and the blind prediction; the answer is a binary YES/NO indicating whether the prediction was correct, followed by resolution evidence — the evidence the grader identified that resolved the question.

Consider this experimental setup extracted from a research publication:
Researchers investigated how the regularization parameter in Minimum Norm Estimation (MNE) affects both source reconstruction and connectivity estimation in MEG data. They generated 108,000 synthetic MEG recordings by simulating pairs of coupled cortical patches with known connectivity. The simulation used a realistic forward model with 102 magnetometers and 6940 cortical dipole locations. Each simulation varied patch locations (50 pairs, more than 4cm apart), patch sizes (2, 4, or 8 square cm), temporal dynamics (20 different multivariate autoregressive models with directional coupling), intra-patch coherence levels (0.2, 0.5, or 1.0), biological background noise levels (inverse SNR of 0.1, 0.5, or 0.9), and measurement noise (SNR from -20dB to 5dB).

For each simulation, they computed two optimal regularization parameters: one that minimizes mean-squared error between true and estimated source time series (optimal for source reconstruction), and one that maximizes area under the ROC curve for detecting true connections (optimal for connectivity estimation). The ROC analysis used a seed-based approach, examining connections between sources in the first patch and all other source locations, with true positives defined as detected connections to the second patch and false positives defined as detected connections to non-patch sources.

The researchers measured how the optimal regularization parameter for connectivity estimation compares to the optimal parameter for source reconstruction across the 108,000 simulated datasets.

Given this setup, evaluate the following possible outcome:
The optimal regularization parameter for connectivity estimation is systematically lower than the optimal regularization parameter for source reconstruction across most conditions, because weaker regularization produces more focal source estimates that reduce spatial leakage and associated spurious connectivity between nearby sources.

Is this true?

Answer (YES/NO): YES